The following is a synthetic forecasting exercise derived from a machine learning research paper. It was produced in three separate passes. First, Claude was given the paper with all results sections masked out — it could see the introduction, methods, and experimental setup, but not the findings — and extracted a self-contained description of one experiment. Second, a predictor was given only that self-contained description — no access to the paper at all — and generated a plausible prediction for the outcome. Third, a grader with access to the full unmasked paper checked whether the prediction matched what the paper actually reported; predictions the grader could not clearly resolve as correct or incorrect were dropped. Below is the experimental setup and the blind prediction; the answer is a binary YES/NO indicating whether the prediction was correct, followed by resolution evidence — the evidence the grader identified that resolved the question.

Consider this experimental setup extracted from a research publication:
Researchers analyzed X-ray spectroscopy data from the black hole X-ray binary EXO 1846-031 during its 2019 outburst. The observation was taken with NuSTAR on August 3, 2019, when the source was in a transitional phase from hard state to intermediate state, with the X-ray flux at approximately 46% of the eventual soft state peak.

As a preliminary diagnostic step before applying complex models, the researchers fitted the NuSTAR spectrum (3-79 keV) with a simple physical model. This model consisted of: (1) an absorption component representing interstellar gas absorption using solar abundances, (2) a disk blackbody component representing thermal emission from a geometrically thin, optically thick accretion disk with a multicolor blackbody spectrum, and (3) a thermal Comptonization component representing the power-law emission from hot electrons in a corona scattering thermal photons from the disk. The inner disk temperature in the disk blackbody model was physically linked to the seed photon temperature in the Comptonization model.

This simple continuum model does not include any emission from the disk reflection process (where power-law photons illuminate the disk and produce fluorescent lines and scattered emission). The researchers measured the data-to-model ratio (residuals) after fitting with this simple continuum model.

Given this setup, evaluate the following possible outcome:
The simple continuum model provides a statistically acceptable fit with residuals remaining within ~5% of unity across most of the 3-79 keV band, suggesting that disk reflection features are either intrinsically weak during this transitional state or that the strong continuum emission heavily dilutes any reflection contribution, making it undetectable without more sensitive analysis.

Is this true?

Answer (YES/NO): NO